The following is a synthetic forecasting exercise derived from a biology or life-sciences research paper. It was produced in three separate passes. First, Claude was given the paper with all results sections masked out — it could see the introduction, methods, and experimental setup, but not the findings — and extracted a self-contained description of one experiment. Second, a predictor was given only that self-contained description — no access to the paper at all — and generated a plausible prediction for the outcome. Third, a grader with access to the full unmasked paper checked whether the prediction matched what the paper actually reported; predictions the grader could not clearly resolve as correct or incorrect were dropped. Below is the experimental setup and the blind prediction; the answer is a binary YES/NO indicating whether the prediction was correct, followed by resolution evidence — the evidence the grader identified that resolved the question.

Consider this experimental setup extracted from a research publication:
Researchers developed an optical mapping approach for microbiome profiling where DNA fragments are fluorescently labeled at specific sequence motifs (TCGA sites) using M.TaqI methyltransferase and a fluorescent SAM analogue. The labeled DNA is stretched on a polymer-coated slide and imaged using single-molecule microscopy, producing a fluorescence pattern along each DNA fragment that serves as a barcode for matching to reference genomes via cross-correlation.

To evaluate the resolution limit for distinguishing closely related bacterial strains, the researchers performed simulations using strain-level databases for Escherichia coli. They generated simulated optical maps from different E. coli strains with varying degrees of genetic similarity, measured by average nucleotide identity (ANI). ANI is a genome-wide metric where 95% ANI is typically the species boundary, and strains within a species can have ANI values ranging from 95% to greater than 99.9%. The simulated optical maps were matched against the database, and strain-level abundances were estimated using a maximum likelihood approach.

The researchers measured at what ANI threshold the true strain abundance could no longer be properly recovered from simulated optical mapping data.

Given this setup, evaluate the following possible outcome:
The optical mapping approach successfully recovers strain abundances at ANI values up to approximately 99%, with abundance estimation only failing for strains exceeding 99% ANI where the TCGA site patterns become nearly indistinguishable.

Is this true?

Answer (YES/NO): NO